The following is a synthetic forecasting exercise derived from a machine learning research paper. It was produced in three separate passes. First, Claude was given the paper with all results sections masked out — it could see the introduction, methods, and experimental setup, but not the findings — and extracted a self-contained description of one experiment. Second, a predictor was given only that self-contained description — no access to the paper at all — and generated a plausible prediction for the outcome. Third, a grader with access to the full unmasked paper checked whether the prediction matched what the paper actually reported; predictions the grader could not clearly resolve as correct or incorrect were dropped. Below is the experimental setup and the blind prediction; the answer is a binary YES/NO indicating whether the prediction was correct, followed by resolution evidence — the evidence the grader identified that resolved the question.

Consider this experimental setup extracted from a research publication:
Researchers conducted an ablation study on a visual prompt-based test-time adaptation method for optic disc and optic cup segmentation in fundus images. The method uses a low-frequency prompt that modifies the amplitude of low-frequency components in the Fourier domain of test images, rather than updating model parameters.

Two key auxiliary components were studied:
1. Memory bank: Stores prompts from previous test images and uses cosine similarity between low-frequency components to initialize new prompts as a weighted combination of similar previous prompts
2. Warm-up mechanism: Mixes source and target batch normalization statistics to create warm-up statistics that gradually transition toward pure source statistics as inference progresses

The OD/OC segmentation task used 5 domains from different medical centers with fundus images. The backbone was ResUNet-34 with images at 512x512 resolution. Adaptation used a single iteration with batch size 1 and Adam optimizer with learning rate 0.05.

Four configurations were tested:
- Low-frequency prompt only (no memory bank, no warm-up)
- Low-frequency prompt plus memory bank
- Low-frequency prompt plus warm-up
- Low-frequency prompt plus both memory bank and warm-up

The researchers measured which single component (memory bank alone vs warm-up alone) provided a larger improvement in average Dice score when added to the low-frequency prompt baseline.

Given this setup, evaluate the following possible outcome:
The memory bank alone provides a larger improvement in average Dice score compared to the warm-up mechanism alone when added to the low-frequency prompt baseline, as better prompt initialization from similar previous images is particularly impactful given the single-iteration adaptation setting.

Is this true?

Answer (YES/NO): YES